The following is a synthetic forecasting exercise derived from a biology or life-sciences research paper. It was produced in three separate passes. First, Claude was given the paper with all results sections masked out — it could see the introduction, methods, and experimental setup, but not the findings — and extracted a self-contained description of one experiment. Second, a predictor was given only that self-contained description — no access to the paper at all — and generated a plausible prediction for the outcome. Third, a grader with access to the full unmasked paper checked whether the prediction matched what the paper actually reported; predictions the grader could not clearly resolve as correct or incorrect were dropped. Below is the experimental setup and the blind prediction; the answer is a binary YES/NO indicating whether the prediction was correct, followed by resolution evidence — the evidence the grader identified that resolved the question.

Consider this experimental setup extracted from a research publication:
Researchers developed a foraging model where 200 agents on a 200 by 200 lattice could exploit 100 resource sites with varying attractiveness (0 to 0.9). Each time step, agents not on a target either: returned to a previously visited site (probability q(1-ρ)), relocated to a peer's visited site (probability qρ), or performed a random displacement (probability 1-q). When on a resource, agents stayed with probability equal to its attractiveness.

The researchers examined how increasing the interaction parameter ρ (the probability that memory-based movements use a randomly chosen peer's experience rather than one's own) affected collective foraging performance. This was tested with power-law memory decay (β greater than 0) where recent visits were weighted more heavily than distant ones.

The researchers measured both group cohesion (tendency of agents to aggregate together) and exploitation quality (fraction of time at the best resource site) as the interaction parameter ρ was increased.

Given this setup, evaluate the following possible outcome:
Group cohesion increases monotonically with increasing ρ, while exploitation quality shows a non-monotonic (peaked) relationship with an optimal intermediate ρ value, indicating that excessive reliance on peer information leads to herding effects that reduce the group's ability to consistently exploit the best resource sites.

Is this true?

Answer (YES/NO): NO